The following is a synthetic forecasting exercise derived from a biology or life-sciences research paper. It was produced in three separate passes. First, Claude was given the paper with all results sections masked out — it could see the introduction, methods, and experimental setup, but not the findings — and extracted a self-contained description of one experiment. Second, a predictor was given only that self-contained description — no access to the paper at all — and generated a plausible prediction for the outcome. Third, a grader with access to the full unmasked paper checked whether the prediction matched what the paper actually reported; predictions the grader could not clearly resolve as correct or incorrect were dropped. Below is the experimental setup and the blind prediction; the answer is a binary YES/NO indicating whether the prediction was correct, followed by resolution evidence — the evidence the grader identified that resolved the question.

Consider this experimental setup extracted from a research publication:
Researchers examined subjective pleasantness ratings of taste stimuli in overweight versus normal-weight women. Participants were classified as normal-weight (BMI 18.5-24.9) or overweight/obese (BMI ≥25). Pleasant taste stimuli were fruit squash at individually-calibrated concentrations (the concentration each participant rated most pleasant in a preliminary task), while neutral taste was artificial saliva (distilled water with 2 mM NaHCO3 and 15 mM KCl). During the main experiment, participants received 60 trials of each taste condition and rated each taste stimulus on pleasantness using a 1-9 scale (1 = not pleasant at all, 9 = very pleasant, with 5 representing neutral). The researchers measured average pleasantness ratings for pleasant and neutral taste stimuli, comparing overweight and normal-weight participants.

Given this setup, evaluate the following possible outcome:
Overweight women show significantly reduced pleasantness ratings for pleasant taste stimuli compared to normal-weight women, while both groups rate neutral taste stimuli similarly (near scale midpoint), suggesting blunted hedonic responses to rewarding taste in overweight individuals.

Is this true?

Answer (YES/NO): NO